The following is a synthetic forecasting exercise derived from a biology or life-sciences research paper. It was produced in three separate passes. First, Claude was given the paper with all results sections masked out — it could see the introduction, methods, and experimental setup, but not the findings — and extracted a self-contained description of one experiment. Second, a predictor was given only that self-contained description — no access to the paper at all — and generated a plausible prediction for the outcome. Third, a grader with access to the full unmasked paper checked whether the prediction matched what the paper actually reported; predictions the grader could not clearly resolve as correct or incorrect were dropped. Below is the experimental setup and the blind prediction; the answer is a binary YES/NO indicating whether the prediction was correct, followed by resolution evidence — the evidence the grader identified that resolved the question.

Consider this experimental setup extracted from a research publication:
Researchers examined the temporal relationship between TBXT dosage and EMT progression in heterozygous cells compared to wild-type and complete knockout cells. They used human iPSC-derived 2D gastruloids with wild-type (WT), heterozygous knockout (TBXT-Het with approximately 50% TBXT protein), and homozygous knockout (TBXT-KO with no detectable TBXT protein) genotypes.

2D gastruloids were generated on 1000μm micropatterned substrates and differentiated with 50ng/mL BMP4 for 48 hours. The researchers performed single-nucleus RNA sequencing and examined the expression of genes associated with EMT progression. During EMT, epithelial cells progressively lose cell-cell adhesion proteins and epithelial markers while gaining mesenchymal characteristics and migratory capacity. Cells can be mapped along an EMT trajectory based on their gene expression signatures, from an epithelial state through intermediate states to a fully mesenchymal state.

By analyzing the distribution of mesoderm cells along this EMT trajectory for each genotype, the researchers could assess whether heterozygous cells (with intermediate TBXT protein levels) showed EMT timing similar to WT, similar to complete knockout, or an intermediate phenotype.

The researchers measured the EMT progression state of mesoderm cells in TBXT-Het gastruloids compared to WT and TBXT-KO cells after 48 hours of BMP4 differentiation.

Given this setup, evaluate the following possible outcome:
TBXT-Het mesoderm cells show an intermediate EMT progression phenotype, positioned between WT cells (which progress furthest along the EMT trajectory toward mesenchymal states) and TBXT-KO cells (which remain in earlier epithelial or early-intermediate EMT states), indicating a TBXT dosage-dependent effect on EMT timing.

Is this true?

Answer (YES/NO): YES